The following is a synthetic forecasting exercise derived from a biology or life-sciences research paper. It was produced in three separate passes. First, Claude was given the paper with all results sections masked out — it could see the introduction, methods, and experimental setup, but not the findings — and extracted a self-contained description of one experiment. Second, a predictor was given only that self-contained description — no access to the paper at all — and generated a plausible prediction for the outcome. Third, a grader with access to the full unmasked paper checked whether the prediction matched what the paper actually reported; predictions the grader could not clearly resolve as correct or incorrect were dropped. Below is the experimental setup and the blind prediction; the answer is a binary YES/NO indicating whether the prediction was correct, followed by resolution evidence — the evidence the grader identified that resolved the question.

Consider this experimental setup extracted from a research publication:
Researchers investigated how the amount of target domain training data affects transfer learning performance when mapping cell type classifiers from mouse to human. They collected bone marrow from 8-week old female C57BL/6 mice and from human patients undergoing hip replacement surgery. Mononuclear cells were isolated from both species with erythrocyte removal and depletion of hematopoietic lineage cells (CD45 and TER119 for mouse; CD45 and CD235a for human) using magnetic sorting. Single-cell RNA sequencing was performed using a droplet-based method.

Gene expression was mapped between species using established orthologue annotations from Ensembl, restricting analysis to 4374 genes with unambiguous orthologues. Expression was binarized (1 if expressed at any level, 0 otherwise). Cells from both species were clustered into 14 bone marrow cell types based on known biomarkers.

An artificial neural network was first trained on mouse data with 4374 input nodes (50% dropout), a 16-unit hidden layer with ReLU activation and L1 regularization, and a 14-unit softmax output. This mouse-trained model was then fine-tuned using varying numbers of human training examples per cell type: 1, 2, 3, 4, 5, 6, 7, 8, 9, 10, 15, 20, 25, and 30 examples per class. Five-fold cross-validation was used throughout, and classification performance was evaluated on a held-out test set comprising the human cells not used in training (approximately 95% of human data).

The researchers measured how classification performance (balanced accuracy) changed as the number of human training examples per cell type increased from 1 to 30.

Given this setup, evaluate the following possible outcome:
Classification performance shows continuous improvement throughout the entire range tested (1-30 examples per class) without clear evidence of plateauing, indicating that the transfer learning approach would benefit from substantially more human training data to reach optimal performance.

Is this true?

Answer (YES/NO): NO